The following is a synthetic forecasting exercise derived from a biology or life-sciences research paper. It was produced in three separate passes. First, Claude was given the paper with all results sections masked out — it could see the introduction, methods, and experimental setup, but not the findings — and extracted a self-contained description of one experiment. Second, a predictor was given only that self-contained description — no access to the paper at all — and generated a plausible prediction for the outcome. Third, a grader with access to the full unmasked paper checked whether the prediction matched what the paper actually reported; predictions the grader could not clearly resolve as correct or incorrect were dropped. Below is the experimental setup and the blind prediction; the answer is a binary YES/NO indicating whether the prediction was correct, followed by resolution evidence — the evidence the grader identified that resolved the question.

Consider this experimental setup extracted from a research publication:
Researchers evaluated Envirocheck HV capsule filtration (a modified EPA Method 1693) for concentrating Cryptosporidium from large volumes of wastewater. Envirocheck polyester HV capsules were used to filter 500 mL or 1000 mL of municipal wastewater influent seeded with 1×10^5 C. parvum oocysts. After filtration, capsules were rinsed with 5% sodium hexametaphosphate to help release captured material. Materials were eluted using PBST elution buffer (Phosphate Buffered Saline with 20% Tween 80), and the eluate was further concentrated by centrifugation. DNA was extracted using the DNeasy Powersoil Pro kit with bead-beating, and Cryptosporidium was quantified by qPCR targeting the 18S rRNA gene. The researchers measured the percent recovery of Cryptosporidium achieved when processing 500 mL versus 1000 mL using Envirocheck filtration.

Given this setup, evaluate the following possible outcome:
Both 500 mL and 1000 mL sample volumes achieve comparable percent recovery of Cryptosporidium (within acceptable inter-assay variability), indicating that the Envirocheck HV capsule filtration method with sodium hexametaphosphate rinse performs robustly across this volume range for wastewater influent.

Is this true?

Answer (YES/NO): NO